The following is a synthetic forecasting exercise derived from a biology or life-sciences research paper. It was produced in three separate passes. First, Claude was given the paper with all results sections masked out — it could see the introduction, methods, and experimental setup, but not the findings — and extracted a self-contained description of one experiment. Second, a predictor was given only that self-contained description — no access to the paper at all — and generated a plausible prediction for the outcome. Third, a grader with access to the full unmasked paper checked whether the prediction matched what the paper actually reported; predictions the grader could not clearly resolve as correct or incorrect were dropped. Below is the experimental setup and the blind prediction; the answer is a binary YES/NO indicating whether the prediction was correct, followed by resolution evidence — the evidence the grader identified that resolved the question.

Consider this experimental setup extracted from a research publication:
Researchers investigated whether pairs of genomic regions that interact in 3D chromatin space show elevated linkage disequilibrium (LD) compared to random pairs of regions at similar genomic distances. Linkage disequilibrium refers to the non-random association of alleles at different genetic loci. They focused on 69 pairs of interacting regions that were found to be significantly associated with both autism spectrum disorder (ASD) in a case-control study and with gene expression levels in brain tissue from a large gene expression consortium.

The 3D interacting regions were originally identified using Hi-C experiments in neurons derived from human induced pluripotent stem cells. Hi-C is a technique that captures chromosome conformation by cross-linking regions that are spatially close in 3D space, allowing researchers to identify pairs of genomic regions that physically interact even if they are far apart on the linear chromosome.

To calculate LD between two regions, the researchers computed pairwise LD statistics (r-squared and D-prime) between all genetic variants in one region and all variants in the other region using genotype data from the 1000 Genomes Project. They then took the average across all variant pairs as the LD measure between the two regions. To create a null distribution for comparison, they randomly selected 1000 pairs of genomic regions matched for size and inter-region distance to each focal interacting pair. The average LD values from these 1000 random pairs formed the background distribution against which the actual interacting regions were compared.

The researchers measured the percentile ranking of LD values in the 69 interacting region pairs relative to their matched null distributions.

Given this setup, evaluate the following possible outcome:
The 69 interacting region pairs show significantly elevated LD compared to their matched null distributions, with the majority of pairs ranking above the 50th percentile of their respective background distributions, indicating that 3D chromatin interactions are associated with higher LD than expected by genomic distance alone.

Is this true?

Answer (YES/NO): NO